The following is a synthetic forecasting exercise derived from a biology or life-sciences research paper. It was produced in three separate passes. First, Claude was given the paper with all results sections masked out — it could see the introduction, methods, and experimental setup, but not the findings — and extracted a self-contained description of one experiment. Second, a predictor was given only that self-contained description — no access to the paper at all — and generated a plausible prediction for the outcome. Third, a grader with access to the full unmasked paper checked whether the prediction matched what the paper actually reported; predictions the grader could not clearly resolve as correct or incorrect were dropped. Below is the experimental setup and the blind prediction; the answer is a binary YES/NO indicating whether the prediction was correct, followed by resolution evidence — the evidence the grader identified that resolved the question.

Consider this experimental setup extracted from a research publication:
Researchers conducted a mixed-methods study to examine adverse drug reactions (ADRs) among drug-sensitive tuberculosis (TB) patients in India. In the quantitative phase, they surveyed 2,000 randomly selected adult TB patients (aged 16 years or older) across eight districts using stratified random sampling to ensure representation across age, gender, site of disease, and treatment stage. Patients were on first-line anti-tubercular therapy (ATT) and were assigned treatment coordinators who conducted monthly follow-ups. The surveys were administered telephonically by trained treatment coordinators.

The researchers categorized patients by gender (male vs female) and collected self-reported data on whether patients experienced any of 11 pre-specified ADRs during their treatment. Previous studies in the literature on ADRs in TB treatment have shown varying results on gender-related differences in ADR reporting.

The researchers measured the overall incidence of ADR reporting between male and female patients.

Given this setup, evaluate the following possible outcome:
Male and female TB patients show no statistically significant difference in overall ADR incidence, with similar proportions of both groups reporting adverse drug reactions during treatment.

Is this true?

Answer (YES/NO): NO